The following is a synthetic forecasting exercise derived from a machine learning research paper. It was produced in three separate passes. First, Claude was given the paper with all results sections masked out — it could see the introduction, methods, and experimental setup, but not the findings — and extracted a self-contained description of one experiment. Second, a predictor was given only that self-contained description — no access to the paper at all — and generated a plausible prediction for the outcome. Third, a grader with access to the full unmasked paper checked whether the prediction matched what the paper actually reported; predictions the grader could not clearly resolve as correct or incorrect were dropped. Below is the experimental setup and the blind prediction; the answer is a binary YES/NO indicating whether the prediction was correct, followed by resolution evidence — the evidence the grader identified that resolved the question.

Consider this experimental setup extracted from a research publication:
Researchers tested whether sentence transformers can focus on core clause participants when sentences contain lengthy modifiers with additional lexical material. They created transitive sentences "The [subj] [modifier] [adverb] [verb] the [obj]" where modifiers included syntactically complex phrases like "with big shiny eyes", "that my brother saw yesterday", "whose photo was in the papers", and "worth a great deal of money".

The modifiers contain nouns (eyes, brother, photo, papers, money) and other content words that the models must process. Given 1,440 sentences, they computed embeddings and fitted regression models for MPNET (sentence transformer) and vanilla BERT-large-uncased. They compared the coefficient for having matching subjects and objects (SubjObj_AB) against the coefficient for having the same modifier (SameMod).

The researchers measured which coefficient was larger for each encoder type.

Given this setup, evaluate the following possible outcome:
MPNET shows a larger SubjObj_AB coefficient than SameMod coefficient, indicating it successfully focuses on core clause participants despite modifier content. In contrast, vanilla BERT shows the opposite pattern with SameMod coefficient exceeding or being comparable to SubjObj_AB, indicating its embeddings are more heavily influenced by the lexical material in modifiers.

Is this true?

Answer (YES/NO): YES